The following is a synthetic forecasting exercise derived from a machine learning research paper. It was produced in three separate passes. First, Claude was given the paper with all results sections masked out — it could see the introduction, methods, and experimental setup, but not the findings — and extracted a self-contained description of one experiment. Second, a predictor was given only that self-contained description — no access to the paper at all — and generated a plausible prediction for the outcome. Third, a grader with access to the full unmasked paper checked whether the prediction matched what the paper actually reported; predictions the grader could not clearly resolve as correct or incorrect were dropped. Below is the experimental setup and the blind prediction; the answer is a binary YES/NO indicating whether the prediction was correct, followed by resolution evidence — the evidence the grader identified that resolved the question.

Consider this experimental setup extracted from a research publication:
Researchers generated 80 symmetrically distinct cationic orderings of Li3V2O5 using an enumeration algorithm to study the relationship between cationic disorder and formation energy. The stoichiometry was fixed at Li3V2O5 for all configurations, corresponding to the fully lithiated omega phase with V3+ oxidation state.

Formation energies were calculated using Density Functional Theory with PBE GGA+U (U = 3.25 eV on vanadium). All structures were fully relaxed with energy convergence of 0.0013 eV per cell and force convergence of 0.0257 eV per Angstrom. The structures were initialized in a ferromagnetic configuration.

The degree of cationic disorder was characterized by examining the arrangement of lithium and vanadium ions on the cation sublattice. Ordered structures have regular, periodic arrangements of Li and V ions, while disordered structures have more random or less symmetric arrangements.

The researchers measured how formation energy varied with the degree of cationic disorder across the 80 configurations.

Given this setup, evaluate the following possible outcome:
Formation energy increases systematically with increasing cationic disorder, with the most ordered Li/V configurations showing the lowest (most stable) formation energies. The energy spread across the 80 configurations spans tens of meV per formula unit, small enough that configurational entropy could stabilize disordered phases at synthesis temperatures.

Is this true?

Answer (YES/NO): YES